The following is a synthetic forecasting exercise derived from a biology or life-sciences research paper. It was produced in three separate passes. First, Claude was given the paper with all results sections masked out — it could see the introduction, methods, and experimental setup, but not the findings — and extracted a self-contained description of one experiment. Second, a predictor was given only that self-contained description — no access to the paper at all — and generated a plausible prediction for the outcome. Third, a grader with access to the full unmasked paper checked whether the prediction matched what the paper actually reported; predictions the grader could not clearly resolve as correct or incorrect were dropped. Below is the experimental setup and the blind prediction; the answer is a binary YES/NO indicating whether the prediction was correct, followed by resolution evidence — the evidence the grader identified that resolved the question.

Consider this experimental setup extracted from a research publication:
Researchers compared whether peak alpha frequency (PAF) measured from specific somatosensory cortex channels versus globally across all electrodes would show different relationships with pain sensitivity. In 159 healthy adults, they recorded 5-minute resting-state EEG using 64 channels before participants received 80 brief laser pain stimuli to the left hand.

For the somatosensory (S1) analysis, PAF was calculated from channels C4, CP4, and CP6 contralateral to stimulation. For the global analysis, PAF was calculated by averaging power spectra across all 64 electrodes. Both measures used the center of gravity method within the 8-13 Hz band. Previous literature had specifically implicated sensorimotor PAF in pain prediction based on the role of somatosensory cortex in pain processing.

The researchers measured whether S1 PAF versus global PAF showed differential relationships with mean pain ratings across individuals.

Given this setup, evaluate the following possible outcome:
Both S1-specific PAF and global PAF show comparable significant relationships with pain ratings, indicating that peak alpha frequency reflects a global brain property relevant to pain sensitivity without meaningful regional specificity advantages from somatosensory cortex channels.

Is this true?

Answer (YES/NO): NO